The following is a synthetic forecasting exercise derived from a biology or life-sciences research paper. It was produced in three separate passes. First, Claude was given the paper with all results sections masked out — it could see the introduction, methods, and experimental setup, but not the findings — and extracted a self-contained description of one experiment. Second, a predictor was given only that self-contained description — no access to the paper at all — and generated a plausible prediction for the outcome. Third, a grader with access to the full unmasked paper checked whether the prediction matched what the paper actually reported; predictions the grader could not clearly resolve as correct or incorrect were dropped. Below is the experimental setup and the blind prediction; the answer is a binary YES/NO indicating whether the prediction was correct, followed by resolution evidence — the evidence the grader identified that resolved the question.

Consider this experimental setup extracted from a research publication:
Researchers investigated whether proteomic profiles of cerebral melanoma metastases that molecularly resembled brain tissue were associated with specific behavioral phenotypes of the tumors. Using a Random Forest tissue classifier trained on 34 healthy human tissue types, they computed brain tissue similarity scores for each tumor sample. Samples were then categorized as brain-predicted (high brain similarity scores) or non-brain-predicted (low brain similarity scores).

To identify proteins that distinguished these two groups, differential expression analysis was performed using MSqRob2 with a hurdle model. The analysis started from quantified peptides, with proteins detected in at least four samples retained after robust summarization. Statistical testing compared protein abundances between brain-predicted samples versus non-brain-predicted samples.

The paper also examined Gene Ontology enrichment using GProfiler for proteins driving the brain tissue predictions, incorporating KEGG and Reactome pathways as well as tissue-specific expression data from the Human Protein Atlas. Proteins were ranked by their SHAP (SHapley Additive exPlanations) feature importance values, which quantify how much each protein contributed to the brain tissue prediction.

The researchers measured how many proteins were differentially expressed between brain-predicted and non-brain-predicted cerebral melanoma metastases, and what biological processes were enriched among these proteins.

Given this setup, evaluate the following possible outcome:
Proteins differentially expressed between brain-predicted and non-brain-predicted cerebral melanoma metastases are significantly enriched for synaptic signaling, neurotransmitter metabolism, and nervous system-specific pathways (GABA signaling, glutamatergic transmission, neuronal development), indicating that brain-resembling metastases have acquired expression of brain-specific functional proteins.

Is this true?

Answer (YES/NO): NO